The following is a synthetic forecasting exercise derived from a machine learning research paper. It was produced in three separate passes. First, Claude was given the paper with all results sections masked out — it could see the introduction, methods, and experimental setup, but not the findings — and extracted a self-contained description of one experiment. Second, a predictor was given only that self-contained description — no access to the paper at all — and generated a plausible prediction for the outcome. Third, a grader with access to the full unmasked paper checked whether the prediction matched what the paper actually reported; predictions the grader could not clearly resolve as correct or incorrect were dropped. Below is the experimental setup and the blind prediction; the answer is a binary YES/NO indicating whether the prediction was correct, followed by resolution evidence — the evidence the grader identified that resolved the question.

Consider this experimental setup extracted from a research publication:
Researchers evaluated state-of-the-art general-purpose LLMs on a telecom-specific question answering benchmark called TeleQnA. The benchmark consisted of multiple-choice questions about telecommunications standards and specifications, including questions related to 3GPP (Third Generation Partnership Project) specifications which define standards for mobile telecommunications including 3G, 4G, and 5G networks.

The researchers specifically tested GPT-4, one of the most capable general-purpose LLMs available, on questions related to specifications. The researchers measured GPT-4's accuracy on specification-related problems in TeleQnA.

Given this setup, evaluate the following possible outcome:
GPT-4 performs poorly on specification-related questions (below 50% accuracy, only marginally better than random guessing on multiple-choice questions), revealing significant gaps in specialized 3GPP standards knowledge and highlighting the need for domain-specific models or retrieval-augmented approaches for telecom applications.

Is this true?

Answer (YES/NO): NO